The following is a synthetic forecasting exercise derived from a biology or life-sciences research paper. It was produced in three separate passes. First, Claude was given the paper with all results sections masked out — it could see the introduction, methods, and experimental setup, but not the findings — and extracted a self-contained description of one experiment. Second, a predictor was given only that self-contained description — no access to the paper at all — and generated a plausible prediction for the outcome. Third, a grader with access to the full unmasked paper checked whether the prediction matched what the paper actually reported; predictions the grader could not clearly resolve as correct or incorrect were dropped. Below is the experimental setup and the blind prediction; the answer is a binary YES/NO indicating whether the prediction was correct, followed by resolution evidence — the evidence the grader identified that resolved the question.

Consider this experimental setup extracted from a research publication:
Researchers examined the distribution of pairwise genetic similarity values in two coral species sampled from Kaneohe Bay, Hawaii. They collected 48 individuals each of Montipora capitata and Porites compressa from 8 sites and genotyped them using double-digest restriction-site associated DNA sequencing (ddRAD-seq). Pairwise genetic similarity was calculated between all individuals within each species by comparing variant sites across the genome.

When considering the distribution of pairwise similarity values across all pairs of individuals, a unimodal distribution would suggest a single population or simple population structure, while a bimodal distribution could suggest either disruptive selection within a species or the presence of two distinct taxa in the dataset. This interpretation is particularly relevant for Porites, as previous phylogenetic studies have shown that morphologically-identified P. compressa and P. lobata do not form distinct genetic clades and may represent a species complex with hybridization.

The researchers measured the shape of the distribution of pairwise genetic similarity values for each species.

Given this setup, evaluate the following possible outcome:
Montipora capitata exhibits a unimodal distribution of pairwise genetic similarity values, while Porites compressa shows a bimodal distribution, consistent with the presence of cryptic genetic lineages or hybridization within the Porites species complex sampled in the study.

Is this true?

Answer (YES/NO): YES